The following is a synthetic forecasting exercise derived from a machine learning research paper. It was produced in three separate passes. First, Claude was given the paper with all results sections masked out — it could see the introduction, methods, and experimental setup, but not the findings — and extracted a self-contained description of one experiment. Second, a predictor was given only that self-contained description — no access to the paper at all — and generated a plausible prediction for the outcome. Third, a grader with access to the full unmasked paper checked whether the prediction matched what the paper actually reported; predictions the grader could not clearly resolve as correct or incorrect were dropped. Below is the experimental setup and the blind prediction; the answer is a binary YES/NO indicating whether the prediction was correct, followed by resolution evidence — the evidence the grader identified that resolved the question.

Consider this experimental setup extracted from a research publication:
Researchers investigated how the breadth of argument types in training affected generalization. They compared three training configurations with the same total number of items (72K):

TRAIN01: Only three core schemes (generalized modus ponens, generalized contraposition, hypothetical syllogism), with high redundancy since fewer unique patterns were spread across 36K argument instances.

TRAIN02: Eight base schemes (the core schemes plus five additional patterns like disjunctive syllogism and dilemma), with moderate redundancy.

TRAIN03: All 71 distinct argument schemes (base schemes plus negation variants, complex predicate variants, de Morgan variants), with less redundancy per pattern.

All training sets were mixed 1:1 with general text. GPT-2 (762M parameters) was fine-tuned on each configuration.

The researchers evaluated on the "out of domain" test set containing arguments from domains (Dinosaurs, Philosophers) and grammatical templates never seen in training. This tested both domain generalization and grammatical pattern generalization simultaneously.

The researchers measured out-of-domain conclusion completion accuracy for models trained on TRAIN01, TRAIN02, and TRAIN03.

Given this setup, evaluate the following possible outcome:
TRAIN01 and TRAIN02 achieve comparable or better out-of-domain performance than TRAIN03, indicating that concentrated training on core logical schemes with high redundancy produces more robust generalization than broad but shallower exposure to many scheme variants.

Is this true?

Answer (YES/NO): NO